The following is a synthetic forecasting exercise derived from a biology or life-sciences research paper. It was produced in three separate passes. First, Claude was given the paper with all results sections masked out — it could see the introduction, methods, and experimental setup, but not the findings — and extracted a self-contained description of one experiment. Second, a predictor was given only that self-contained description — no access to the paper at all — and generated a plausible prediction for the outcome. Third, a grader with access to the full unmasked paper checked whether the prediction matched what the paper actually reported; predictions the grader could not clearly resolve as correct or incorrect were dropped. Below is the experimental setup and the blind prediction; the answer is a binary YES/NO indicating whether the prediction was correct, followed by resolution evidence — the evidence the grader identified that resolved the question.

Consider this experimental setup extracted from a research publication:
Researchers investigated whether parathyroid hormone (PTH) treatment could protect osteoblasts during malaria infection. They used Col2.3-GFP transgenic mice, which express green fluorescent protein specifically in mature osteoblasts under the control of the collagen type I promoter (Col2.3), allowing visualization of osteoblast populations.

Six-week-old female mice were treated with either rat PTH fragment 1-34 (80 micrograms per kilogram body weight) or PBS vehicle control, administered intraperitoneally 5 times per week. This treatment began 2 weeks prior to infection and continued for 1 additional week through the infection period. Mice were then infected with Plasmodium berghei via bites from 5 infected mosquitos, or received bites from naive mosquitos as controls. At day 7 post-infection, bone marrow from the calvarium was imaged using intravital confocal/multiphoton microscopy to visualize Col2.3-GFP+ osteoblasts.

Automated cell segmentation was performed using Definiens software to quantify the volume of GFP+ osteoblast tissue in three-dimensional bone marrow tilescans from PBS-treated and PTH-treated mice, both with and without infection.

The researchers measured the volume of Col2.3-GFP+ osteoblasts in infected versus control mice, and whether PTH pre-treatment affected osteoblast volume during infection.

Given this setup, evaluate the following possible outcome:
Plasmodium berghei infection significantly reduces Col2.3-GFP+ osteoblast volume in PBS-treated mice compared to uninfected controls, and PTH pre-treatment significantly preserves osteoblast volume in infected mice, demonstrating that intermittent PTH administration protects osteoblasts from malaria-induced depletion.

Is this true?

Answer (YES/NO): YES